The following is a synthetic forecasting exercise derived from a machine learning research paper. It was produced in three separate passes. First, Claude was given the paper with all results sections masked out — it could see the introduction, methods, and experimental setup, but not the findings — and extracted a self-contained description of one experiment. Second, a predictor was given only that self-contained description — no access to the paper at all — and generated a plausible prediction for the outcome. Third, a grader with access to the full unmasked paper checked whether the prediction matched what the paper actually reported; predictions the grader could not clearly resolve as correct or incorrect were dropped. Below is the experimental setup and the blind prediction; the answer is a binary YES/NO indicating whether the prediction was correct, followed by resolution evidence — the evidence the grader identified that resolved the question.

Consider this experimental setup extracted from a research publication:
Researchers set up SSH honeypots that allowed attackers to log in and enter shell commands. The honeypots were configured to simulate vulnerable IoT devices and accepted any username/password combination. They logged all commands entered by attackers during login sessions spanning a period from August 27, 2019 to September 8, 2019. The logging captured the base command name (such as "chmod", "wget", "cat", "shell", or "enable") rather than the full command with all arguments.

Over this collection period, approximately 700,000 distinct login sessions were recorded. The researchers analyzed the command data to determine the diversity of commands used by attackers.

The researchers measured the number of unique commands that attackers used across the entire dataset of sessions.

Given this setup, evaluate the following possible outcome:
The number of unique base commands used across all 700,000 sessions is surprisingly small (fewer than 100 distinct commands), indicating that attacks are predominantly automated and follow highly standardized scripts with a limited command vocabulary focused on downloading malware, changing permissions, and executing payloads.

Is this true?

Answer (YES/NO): YES